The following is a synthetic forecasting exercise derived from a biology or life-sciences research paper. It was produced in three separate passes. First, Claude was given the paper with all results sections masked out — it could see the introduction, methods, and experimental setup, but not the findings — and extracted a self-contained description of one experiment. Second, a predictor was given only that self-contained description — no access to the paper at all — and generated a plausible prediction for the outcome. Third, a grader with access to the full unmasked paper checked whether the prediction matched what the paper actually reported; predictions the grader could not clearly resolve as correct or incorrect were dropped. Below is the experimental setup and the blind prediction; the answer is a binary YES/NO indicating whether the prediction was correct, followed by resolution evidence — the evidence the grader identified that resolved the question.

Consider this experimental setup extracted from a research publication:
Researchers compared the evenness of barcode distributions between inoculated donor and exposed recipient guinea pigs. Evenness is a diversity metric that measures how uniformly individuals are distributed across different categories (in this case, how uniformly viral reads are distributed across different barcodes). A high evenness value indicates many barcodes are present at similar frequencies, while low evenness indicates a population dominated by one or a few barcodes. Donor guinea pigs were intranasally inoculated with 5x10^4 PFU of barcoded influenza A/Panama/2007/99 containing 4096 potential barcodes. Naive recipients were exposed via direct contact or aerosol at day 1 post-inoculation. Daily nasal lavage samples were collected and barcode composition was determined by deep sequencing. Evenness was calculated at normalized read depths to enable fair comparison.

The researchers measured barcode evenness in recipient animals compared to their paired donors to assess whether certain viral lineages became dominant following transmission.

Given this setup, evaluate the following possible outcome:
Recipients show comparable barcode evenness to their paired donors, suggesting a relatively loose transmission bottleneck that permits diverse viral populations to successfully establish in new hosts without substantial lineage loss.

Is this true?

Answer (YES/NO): NO